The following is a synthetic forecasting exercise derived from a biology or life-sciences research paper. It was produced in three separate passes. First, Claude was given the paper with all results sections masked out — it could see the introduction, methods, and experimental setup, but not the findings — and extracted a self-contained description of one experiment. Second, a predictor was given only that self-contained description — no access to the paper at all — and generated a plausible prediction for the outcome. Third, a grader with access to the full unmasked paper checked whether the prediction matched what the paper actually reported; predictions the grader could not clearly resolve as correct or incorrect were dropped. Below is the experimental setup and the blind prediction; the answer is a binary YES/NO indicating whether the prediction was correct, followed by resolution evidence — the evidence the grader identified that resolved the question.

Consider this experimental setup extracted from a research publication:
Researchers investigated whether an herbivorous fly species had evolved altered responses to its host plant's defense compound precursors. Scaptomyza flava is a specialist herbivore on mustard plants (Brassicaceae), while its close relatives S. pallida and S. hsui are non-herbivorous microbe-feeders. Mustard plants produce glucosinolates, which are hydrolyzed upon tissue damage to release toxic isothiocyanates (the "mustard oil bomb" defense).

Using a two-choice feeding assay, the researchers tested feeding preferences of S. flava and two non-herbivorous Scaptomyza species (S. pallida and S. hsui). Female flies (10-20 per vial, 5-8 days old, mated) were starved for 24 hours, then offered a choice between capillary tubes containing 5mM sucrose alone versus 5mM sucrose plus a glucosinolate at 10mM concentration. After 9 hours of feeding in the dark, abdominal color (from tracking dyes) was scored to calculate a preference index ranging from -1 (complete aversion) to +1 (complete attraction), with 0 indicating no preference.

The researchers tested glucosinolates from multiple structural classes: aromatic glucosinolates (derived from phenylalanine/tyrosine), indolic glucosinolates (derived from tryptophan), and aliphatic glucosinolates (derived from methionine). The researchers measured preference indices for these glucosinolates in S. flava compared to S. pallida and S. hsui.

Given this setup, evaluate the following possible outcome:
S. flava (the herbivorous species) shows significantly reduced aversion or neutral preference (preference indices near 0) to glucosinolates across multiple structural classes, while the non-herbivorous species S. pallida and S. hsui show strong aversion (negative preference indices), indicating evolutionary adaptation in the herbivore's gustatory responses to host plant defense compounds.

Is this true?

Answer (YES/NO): YES